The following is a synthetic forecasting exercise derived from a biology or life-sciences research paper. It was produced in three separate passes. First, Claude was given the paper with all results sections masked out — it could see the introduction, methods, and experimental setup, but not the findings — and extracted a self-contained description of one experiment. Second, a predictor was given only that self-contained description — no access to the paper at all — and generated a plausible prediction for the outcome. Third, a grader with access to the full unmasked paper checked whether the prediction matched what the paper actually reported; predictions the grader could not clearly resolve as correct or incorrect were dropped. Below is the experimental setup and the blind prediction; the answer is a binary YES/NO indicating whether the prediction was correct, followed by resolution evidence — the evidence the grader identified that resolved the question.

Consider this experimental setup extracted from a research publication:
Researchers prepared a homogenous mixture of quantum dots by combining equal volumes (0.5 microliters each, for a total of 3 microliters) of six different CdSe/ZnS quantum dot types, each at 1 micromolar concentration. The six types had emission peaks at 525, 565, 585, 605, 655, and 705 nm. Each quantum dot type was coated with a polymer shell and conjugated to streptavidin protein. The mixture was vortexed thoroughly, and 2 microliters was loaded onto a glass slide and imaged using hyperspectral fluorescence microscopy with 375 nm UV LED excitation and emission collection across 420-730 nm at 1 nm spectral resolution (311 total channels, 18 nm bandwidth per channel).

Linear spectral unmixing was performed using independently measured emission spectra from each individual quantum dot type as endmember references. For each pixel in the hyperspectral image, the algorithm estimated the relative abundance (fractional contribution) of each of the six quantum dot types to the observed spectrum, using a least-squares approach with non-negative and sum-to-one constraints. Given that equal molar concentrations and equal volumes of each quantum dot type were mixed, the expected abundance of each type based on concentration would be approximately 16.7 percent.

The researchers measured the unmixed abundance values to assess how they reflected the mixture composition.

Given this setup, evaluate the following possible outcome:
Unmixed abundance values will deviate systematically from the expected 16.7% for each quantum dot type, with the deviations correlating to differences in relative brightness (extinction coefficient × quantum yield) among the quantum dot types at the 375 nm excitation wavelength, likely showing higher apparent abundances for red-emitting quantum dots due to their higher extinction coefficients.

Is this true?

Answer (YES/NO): NO